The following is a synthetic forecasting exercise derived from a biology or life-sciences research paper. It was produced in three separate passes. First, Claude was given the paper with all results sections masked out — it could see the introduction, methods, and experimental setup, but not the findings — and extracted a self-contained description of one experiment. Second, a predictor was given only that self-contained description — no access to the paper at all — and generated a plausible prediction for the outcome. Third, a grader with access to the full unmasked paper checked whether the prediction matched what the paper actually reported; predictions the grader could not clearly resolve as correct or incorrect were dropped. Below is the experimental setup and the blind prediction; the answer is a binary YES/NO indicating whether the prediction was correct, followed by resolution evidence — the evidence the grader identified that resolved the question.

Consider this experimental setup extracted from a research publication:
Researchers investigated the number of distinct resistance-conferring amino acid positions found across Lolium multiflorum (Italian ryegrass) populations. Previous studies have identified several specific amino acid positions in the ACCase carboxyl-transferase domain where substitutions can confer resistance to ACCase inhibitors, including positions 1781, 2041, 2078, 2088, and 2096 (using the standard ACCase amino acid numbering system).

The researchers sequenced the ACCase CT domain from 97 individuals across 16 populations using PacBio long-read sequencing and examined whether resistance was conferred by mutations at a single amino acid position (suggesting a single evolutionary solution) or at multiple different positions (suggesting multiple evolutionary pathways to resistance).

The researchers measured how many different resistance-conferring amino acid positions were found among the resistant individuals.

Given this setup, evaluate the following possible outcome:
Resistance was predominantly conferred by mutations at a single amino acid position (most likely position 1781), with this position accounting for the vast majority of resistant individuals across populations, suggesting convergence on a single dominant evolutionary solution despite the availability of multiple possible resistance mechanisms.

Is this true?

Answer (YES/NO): NO